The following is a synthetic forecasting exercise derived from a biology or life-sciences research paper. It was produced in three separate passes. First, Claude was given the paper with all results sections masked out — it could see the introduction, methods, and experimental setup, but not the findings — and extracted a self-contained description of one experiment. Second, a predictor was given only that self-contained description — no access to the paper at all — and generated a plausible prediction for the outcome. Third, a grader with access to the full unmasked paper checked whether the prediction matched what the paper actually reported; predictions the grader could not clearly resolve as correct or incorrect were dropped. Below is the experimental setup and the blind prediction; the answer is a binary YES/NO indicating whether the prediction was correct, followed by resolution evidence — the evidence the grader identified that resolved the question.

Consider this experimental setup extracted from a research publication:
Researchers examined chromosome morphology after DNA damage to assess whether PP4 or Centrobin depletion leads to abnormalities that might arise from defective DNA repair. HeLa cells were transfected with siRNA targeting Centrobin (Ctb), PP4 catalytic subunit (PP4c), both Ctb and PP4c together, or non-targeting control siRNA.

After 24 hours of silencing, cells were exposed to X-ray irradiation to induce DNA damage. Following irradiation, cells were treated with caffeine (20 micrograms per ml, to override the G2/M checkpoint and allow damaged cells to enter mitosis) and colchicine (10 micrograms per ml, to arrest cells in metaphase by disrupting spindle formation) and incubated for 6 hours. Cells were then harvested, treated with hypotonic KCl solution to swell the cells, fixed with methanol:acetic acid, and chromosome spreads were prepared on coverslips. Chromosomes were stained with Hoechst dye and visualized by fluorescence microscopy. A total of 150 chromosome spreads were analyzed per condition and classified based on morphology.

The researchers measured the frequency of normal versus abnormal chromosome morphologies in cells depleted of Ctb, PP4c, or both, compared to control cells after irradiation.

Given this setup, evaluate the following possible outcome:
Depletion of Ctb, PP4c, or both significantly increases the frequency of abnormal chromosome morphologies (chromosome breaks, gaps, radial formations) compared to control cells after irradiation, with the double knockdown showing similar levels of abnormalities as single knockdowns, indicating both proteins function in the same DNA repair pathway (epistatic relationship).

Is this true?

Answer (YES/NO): NO